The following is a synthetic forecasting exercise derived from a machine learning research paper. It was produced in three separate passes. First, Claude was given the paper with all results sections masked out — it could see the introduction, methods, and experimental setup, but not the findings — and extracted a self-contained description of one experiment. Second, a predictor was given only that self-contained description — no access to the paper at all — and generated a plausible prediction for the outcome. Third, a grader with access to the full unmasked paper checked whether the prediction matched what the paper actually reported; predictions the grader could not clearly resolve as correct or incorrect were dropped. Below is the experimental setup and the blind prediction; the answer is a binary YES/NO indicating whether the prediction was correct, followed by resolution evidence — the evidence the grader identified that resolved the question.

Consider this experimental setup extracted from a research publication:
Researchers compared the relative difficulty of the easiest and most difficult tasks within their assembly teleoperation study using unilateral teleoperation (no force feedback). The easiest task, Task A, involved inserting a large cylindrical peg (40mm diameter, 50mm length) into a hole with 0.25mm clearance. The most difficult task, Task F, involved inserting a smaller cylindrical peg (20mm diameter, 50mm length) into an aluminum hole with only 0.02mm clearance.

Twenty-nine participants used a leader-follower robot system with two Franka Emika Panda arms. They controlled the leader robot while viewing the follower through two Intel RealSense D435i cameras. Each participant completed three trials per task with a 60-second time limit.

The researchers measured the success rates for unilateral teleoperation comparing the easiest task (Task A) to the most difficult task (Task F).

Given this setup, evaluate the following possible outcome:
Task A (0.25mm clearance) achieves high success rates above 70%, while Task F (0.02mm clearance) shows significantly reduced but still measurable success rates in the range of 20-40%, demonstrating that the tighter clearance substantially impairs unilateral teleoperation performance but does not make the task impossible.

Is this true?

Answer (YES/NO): NO